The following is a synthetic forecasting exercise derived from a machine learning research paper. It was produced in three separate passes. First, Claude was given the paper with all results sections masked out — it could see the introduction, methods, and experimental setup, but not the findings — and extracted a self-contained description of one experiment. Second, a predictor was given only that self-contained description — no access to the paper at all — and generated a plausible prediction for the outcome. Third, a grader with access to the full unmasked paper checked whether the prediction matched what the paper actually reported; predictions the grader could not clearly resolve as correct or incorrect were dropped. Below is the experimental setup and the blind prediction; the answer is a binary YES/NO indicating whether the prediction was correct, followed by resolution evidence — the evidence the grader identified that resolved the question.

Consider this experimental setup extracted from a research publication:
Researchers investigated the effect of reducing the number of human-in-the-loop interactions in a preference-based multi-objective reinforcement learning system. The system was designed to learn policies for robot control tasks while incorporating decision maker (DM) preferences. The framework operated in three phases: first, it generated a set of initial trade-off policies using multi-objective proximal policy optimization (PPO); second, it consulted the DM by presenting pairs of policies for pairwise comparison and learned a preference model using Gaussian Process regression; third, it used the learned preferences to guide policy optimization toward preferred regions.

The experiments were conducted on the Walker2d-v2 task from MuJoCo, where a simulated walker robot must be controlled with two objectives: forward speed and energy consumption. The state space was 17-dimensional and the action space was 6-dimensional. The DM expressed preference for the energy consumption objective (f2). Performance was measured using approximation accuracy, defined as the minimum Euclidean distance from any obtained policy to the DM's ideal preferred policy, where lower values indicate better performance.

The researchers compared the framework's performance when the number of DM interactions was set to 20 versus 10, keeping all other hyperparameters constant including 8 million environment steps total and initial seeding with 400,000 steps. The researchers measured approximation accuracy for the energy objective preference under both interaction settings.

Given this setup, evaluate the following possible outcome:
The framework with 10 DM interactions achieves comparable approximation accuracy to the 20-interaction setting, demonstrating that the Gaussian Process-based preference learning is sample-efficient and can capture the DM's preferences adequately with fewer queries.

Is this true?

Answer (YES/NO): NO